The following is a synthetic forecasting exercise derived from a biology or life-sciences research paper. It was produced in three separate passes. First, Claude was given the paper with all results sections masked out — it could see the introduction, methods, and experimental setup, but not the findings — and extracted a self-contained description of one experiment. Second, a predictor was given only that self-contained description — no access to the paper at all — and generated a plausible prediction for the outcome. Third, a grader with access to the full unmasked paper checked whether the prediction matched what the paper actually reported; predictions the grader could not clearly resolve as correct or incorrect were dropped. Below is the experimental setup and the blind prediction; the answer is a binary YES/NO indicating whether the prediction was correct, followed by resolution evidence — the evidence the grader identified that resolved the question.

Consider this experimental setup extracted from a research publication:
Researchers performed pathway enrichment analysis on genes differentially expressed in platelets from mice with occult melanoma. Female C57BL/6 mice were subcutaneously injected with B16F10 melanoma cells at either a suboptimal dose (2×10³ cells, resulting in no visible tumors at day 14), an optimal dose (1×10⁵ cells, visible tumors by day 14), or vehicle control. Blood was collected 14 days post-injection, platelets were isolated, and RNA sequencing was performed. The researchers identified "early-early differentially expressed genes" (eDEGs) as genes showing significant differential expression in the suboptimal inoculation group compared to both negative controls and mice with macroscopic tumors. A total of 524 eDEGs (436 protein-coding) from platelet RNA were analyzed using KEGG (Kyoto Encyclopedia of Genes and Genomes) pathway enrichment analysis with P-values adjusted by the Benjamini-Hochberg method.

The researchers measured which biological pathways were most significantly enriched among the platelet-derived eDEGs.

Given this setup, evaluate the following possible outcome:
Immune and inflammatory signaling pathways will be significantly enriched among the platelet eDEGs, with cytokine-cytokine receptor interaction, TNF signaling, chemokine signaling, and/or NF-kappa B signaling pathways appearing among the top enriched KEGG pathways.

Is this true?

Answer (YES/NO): YES